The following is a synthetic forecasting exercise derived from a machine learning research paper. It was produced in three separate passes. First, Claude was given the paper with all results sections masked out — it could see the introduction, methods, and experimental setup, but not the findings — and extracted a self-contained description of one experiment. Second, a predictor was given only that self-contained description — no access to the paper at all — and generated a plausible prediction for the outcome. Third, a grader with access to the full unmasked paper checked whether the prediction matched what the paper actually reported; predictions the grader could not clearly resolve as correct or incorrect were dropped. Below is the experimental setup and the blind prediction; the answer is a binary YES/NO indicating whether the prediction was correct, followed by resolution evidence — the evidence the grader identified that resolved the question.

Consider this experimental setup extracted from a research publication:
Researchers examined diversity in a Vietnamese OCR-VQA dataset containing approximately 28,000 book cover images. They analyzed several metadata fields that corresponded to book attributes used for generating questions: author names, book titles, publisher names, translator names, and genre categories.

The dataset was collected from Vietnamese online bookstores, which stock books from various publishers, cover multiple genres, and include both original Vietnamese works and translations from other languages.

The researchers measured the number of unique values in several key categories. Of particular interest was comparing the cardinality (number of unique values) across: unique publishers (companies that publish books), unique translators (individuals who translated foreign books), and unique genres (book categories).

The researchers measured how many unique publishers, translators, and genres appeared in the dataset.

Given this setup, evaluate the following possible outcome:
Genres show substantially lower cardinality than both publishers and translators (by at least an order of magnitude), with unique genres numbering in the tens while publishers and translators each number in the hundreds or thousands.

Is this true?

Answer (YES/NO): NO